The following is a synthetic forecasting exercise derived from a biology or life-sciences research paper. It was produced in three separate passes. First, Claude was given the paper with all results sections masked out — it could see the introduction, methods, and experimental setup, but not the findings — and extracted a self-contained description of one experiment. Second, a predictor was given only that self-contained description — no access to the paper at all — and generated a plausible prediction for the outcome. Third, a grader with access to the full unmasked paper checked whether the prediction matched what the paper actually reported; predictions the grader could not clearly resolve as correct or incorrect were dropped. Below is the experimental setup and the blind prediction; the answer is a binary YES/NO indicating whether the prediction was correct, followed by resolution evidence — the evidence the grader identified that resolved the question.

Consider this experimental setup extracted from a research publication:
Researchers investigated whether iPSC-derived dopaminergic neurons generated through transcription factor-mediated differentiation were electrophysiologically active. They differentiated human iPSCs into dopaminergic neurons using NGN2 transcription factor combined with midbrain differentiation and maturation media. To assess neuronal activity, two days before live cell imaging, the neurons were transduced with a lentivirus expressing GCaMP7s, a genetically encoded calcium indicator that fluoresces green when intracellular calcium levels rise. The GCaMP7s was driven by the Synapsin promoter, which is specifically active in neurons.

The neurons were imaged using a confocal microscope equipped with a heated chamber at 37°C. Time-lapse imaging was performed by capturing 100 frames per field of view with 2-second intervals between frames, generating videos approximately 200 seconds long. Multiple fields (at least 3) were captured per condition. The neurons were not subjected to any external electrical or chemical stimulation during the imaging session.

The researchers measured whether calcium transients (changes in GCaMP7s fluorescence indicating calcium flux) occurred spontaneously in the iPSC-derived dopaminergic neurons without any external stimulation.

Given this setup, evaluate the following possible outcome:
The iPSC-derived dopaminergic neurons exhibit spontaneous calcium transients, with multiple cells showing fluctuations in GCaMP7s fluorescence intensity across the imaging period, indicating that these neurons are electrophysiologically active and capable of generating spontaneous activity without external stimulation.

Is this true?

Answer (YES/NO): YES